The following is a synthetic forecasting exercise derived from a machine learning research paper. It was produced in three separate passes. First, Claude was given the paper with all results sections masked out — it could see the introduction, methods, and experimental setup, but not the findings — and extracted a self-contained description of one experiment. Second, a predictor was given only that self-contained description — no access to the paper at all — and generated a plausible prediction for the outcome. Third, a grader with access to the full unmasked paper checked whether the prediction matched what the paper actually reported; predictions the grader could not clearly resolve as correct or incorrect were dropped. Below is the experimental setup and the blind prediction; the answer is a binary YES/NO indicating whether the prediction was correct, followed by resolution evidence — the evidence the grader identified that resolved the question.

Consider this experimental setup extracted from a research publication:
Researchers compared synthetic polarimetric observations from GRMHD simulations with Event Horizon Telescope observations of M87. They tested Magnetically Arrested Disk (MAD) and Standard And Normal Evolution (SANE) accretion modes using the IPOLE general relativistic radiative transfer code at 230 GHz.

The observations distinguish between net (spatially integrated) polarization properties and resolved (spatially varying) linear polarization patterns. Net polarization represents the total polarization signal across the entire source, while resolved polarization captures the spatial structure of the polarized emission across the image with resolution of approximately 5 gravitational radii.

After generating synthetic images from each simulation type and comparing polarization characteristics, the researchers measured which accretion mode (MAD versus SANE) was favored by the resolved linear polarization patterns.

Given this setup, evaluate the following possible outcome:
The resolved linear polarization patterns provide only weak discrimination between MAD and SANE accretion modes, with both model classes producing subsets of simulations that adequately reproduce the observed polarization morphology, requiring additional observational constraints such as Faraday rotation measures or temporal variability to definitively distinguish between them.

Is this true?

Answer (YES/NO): NO